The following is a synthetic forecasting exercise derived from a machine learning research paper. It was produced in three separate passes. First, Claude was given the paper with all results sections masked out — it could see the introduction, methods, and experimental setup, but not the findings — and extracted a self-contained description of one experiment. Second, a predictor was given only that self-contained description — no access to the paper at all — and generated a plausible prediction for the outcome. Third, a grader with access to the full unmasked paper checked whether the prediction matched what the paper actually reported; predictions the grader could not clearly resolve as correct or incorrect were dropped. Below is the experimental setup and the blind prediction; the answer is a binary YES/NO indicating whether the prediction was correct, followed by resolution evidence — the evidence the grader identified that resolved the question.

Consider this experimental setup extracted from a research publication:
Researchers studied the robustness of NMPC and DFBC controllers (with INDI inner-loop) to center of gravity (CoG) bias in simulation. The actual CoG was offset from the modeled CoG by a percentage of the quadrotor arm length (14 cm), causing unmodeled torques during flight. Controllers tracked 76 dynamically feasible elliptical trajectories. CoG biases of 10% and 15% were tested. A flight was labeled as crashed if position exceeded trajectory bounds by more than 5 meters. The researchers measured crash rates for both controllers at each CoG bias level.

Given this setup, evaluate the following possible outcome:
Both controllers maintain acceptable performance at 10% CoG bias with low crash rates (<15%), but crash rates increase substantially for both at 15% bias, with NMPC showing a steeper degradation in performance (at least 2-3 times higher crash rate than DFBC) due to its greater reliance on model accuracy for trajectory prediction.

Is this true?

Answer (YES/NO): NO